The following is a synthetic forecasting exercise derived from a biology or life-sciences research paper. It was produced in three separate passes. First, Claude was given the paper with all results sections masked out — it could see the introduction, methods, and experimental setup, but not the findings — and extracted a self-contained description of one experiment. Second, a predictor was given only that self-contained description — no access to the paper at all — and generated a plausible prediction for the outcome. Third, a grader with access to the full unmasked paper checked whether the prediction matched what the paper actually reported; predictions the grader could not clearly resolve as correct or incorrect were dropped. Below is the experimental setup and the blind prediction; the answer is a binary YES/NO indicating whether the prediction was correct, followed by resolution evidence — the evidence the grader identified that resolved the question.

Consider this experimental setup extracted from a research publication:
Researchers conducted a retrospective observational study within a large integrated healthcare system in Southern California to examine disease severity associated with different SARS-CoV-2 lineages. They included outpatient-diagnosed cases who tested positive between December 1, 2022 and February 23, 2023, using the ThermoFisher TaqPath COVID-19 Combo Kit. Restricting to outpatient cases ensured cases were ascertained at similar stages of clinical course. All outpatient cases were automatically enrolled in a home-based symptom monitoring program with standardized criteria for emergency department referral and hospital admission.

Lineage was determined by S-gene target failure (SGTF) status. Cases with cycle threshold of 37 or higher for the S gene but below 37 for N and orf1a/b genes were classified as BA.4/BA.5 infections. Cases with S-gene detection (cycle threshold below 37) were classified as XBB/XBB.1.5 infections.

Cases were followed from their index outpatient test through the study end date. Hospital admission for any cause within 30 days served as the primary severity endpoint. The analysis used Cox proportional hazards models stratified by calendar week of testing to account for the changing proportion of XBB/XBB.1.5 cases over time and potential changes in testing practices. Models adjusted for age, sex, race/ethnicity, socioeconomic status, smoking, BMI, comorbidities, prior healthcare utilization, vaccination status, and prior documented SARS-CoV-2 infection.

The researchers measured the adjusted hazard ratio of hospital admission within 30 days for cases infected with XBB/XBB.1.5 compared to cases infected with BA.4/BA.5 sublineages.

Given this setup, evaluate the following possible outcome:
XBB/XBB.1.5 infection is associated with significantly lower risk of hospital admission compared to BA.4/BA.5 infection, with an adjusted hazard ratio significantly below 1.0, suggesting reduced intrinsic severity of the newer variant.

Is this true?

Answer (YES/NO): NO